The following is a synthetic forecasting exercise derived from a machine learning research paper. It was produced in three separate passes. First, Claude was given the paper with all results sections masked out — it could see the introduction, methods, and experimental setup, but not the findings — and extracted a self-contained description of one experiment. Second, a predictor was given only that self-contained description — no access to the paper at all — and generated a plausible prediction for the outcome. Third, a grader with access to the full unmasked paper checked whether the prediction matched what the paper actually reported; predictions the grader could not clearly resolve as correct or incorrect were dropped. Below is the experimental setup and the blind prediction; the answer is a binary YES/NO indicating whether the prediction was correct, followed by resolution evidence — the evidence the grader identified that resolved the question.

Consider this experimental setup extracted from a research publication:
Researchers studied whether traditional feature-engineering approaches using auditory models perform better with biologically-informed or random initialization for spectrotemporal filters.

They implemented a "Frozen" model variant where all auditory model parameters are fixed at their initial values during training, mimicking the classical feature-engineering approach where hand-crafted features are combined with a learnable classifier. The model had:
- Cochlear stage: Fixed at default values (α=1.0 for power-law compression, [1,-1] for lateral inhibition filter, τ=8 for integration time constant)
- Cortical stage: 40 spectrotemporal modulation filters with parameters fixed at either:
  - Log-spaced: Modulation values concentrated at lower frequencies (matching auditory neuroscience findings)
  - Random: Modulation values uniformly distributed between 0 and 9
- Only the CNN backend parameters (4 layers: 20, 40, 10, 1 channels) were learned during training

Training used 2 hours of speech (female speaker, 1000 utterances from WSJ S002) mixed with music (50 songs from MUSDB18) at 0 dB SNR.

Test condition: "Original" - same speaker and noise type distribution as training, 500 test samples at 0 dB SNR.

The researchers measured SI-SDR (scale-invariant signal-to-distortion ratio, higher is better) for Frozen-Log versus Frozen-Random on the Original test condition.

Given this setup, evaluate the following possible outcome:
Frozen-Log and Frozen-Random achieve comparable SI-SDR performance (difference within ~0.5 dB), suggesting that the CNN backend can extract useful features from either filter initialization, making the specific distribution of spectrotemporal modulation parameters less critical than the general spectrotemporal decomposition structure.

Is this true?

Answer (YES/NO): YES